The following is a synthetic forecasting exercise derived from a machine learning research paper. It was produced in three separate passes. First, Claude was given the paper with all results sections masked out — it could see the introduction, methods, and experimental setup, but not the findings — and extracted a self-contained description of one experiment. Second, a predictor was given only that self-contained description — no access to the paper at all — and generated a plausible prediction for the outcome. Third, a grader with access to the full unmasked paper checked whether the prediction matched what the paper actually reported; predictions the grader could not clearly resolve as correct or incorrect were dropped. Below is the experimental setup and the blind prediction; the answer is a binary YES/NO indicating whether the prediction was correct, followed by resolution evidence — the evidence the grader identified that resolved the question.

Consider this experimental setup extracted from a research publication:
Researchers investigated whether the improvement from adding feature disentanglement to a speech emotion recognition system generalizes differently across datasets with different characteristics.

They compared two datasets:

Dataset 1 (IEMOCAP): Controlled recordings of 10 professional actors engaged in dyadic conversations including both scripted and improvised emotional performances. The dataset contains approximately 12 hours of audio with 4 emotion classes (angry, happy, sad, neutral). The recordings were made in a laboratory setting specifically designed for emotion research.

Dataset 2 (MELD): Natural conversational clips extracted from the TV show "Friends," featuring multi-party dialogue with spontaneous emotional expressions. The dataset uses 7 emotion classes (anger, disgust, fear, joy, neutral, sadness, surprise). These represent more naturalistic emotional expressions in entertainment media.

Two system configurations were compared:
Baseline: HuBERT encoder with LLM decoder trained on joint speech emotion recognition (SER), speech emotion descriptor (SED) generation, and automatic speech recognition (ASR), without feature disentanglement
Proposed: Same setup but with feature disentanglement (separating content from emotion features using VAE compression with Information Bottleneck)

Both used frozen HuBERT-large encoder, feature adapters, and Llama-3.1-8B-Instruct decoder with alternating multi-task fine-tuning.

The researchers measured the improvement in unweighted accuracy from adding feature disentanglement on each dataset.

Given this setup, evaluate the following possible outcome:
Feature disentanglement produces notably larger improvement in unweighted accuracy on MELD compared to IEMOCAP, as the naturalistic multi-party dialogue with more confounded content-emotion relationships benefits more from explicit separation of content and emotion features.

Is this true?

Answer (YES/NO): NO